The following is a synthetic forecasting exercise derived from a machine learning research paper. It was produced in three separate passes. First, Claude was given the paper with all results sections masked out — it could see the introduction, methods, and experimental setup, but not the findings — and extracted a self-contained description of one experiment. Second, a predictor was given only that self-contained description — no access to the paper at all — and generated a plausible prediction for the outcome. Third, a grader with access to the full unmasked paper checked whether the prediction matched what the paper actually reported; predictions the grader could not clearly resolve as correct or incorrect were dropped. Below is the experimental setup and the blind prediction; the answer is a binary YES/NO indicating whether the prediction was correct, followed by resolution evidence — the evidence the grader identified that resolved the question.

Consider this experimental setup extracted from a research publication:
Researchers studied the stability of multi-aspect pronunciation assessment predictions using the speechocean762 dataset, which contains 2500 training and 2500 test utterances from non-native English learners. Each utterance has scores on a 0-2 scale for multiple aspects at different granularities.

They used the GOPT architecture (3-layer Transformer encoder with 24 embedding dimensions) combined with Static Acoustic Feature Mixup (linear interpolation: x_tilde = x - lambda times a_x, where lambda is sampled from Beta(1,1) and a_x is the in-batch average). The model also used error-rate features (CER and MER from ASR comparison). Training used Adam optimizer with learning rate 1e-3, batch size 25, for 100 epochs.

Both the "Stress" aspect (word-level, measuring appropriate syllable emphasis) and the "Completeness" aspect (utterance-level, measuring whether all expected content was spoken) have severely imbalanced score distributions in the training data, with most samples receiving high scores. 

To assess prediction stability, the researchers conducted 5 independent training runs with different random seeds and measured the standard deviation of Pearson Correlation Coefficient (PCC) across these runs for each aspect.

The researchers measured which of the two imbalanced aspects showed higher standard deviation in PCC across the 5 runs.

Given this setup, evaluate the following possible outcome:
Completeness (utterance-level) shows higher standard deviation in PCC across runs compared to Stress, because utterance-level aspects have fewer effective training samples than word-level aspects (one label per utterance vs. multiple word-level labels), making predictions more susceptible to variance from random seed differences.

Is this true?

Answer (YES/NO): YES